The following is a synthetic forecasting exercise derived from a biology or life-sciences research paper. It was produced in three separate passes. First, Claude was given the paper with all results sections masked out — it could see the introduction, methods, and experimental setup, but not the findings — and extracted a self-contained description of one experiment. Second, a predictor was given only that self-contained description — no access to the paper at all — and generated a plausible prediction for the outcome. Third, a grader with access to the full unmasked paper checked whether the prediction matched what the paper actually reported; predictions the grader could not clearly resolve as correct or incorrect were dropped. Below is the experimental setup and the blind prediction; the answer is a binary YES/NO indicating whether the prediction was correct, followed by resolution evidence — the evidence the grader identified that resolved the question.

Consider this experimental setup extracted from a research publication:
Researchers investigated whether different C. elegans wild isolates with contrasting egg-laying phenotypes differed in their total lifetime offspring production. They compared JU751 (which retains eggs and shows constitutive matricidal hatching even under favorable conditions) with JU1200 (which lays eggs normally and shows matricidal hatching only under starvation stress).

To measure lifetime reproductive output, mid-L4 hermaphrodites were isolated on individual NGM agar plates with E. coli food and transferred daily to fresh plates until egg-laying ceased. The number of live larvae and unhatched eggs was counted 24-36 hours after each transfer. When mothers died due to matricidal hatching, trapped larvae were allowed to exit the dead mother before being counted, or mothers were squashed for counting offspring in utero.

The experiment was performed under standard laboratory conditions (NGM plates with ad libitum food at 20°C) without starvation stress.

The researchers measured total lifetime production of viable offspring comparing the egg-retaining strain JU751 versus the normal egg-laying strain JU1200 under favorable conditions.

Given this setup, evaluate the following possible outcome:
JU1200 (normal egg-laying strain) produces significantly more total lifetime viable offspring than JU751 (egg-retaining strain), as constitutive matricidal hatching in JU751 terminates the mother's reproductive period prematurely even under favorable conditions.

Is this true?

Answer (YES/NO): YES